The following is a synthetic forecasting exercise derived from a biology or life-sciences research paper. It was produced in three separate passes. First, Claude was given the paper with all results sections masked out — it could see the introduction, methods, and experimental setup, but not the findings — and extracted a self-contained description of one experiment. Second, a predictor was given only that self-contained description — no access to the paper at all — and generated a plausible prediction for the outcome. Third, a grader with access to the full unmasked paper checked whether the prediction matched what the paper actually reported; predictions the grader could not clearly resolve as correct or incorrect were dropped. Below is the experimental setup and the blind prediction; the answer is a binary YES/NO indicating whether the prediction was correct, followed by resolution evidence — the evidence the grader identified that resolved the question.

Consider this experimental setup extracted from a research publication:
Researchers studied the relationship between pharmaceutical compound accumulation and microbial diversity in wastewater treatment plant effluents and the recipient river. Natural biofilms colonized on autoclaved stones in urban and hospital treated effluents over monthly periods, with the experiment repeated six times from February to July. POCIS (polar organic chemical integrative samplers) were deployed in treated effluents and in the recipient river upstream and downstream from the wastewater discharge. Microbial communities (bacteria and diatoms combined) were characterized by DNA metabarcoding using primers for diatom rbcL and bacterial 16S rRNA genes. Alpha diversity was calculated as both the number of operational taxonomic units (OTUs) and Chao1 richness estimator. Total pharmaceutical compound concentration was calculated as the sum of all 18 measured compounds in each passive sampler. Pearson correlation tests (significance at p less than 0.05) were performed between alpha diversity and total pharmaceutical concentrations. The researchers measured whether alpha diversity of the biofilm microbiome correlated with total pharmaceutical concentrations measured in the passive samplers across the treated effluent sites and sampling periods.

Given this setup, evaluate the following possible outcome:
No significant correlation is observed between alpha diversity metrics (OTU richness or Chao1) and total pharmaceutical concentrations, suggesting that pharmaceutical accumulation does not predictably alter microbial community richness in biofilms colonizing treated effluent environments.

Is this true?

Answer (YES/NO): YES